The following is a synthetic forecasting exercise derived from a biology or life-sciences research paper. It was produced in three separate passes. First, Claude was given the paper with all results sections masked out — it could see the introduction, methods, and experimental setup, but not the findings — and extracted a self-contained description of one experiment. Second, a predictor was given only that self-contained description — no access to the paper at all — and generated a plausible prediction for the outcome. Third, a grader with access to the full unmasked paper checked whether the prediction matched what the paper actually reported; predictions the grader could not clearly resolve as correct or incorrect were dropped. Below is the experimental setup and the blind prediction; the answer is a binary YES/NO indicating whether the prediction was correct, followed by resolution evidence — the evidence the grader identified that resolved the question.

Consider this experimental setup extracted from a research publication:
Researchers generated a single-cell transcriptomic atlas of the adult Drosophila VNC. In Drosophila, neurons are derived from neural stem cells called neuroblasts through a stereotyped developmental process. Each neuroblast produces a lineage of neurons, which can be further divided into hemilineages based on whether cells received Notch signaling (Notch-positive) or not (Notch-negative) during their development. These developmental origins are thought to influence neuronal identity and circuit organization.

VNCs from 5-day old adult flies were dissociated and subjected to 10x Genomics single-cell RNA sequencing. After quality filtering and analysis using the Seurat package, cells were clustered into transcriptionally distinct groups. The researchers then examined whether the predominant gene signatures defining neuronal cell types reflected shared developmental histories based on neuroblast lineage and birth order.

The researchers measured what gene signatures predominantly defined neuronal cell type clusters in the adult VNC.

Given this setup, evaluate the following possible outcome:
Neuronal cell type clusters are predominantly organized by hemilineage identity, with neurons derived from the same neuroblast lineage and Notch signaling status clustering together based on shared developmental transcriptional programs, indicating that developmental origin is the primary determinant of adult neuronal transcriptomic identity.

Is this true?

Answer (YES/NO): YES